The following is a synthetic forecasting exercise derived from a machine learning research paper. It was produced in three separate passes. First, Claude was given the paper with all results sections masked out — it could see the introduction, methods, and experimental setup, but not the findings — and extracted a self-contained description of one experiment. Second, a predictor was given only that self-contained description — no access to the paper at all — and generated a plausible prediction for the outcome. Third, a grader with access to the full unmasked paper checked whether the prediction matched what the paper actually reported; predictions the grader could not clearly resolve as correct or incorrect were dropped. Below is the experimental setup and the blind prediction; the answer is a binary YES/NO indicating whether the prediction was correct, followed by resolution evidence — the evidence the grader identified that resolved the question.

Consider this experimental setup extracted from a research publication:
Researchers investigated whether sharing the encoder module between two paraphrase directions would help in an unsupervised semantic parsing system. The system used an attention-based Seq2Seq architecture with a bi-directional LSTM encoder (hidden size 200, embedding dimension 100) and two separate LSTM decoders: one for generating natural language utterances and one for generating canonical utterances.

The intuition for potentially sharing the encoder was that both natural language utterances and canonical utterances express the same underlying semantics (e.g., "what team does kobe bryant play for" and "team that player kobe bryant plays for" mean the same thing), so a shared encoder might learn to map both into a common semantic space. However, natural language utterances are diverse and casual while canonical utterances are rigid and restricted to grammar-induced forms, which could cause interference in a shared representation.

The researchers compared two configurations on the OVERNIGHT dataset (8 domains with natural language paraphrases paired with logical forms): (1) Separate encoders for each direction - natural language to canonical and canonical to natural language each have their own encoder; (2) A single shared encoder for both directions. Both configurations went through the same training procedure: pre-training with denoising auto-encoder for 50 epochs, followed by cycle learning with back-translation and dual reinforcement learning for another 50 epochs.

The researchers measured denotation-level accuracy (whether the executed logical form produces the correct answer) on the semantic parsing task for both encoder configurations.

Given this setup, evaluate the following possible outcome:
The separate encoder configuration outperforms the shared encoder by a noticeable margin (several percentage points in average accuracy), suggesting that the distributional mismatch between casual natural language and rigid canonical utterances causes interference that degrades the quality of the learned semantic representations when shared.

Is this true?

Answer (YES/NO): NO